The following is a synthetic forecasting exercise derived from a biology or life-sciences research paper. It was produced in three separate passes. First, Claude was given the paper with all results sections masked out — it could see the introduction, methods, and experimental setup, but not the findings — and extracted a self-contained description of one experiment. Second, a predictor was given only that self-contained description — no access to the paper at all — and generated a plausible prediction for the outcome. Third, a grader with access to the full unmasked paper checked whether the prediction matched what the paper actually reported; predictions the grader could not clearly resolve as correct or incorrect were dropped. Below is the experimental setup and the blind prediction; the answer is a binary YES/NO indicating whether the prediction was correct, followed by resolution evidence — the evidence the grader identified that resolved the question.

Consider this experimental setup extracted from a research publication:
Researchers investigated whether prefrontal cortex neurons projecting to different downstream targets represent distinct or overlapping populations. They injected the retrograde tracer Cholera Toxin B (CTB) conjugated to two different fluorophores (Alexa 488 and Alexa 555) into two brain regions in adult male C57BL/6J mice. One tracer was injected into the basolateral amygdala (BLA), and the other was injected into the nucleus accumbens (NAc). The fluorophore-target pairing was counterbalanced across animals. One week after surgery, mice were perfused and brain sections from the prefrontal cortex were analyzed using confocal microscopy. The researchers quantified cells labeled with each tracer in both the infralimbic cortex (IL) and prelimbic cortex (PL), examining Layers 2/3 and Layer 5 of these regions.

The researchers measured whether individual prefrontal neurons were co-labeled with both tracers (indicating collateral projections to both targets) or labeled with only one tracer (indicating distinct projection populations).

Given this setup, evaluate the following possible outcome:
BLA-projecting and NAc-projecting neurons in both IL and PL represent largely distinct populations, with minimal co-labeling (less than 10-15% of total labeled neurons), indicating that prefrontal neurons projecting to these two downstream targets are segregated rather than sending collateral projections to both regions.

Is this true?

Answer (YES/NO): YES